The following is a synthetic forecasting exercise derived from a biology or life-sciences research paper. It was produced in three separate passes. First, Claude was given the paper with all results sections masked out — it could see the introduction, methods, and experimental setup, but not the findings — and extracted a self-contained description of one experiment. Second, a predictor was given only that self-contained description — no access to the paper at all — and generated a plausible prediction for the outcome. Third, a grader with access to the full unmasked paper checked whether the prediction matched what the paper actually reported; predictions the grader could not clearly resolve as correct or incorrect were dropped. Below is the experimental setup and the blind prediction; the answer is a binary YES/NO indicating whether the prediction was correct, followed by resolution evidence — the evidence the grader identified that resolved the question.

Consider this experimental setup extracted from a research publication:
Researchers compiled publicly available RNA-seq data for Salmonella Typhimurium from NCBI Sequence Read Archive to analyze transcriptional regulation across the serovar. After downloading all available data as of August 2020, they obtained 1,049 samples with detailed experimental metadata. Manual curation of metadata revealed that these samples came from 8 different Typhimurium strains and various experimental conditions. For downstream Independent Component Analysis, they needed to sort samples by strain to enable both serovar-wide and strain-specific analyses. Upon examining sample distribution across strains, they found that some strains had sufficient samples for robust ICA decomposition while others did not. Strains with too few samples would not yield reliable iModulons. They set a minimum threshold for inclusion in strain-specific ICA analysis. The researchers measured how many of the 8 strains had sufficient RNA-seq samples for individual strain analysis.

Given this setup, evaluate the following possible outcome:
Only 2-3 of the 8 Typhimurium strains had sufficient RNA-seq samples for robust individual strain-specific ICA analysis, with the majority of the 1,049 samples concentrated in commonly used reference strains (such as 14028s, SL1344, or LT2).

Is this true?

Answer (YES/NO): NO